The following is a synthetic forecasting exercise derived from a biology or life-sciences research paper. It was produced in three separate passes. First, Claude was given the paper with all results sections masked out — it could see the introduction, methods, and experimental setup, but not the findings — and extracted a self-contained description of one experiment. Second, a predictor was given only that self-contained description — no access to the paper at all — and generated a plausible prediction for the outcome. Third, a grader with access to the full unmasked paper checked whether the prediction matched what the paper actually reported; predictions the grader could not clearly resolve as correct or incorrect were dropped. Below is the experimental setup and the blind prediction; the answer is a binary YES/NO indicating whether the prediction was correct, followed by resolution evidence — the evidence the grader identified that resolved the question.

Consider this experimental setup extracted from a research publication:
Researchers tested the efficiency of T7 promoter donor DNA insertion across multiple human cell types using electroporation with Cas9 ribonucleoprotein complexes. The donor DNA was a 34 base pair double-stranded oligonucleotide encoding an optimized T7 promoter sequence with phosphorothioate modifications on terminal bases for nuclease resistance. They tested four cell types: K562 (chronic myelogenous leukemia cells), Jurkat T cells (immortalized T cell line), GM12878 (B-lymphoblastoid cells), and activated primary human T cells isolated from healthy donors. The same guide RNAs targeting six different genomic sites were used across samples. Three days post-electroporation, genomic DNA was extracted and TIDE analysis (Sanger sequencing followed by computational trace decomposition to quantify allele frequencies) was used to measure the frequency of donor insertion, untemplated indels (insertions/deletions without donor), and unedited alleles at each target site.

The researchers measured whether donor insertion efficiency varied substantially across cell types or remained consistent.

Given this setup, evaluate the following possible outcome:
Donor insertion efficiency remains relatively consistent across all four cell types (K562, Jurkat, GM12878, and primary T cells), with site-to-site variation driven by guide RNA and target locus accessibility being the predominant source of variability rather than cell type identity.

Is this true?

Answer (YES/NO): NO